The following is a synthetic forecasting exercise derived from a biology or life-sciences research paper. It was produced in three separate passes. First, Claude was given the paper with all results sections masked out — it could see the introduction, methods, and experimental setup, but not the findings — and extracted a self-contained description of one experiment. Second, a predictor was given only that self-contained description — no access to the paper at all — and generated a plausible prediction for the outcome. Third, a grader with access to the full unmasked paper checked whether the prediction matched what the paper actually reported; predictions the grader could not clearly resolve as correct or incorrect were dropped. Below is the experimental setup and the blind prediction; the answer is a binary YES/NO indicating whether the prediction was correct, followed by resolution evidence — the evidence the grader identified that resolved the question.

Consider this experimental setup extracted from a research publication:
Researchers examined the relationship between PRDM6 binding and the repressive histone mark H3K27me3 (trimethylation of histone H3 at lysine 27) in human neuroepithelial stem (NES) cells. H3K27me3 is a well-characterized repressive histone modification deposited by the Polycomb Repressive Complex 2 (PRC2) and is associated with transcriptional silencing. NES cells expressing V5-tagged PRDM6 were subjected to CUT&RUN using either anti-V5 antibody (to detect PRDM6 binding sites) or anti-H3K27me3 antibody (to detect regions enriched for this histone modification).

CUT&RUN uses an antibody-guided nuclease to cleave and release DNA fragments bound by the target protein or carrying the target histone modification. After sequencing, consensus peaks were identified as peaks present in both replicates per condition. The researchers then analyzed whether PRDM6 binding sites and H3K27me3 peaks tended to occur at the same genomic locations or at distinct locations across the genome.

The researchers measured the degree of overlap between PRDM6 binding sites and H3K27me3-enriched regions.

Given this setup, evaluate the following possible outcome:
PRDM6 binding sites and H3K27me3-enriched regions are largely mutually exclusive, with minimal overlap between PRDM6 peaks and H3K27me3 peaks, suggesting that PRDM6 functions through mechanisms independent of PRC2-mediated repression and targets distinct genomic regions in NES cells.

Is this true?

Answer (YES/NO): NO